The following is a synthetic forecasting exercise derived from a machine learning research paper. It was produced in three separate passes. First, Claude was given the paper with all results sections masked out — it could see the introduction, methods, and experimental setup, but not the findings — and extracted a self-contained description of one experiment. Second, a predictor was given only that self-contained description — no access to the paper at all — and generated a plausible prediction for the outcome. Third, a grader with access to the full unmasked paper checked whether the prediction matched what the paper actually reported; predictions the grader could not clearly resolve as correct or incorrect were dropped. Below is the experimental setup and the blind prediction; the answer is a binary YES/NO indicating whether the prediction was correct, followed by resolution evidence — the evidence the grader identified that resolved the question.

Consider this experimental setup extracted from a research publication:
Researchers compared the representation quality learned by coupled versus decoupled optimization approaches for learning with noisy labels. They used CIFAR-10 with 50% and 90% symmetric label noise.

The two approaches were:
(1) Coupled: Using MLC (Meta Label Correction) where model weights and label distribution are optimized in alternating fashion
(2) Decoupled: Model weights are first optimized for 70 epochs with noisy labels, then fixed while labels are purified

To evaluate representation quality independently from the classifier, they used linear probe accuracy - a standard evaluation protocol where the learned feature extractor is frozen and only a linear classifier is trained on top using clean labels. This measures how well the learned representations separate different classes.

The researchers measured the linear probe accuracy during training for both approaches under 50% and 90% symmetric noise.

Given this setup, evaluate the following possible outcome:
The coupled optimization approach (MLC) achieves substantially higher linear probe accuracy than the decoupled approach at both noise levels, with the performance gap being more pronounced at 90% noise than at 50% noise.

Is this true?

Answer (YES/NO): NO